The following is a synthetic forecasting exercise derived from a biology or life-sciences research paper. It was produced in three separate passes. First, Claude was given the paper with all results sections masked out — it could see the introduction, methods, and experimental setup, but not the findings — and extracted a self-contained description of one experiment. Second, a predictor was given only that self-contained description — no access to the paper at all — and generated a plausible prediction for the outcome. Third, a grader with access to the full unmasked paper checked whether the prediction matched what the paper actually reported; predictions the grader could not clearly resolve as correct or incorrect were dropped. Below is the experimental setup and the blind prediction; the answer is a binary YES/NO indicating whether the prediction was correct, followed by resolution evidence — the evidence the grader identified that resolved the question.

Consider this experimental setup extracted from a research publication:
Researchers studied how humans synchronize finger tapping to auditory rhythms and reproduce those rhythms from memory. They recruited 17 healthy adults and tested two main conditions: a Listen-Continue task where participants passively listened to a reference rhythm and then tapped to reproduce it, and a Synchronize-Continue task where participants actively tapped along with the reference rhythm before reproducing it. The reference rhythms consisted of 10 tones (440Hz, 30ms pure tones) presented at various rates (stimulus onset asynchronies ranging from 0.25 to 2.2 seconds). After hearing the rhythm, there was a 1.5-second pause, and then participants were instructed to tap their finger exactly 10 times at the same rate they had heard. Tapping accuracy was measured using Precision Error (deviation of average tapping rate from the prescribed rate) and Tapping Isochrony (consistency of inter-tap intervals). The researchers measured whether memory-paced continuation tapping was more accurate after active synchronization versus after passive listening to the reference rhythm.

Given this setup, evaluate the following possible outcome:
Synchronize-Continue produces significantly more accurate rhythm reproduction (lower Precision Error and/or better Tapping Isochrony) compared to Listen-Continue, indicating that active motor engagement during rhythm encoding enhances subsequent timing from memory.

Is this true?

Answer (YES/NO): YES